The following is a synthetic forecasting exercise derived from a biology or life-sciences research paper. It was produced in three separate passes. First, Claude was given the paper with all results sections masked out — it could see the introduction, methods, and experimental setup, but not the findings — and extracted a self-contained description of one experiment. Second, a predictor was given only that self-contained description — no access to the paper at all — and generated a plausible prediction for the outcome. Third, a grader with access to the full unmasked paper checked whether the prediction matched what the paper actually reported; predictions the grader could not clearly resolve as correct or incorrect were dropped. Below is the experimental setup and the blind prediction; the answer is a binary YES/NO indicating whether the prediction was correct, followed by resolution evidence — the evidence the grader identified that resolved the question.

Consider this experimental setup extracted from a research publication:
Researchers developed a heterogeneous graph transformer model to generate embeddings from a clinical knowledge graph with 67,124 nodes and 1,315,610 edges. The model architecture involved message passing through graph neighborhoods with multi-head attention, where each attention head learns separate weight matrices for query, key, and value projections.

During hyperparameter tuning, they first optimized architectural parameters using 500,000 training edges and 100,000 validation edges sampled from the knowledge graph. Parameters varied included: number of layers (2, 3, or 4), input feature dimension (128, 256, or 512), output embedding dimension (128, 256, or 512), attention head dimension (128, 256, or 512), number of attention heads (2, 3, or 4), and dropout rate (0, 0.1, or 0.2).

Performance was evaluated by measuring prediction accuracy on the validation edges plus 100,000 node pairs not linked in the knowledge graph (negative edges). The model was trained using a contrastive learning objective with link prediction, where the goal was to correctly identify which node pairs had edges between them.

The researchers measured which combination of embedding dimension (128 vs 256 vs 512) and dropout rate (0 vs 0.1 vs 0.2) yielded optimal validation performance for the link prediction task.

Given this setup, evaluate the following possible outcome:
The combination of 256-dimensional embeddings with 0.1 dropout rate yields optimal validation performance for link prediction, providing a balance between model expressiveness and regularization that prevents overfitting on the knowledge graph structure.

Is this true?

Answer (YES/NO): NO